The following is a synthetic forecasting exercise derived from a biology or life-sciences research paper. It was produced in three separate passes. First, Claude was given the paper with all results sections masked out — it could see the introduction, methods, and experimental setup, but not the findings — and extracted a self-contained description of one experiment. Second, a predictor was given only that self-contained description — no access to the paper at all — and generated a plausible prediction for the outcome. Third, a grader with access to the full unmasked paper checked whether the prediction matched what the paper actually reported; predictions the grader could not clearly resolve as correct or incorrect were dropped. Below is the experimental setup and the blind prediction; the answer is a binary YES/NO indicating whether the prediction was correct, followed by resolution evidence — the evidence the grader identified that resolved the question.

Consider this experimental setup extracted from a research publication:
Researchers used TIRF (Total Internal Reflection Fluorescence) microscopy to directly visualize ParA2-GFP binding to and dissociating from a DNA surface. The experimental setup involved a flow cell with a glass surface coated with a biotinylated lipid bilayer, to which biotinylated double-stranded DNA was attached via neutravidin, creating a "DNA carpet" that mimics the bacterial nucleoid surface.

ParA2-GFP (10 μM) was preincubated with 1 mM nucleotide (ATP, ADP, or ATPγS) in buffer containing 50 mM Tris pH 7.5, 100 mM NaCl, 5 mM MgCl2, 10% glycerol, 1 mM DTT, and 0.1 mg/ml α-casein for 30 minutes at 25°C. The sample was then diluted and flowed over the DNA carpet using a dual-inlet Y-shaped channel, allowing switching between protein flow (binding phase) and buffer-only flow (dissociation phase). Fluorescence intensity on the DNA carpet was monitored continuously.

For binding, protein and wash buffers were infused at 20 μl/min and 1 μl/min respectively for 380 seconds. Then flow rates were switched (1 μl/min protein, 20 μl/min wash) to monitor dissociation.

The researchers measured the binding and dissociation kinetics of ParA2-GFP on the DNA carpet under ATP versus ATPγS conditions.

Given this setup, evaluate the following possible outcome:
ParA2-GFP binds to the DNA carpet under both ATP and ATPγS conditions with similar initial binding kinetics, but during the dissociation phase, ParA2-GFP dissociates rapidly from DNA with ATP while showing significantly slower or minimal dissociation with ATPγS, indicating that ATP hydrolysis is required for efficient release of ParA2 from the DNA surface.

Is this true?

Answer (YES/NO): NO